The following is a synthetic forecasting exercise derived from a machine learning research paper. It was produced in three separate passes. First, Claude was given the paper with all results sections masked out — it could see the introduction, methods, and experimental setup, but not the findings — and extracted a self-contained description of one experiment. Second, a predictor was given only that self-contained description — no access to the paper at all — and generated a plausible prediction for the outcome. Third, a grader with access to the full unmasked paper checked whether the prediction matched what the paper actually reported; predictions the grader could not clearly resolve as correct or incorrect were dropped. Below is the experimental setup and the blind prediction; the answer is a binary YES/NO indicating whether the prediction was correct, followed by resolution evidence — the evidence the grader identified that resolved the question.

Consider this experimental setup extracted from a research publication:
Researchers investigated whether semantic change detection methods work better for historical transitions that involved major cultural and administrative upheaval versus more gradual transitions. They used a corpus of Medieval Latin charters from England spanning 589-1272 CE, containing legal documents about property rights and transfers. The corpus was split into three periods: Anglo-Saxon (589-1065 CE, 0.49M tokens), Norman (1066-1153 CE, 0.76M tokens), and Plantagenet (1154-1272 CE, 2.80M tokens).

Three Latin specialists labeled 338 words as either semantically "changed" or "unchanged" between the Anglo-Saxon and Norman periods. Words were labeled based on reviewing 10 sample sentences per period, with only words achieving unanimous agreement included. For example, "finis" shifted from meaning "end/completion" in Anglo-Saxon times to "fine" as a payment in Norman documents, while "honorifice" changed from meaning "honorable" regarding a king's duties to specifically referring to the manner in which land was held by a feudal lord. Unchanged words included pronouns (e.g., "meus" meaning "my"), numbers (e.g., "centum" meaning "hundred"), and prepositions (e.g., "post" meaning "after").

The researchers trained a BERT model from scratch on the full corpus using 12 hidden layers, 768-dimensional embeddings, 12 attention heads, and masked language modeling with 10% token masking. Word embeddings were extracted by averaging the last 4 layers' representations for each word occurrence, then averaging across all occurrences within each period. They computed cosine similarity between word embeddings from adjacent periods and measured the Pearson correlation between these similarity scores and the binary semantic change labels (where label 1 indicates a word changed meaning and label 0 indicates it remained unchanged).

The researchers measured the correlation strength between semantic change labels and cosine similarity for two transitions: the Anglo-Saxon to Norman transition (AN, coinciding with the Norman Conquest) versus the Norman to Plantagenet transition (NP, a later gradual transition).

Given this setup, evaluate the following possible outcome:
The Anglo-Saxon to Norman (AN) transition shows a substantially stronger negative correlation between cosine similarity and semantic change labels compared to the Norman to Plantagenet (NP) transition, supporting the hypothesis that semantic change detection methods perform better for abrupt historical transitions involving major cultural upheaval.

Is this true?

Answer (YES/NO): YES